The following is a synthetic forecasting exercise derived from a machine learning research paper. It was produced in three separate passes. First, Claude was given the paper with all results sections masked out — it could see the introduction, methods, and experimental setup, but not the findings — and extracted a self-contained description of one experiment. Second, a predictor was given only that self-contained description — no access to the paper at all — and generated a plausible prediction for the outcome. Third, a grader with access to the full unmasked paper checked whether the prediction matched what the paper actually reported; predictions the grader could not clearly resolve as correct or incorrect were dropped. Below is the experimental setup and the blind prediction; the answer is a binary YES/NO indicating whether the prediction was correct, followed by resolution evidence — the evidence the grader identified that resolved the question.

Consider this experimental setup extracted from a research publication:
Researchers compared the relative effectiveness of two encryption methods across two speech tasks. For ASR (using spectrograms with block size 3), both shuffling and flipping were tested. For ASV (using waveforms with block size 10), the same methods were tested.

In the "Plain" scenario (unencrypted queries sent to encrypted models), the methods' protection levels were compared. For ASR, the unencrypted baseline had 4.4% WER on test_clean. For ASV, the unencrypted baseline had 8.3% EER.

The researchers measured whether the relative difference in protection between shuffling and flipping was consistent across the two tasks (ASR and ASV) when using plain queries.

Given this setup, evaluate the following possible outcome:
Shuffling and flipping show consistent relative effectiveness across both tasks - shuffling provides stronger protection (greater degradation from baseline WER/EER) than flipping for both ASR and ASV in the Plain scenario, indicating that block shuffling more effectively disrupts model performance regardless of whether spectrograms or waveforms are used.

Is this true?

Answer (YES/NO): NO